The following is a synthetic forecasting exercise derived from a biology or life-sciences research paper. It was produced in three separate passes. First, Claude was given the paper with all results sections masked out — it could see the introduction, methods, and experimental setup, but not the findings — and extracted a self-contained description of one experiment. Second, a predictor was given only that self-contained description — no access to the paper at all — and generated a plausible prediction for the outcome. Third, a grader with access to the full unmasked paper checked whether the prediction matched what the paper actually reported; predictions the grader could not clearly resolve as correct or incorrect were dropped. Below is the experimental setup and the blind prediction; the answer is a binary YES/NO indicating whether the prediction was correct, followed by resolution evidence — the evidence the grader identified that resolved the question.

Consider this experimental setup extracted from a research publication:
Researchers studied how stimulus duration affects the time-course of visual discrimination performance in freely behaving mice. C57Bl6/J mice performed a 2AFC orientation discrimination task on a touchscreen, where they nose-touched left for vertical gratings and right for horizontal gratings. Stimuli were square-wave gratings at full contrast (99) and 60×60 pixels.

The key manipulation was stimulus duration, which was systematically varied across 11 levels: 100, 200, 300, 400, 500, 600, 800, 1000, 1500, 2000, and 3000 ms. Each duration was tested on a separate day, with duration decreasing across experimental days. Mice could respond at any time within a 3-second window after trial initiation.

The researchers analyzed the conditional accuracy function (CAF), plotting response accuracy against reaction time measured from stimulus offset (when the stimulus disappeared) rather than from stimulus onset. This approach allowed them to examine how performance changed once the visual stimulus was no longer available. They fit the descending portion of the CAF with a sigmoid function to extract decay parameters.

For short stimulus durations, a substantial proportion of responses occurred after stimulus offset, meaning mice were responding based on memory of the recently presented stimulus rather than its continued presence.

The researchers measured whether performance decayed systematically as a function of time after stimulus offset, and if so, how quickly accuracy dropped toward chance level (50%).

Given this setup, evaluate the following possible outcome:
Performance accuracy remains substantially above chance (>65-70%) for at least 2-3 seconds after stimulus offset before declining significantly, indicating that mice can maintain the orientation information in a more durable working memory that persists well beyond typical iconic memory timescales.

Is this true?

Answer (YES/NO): NO